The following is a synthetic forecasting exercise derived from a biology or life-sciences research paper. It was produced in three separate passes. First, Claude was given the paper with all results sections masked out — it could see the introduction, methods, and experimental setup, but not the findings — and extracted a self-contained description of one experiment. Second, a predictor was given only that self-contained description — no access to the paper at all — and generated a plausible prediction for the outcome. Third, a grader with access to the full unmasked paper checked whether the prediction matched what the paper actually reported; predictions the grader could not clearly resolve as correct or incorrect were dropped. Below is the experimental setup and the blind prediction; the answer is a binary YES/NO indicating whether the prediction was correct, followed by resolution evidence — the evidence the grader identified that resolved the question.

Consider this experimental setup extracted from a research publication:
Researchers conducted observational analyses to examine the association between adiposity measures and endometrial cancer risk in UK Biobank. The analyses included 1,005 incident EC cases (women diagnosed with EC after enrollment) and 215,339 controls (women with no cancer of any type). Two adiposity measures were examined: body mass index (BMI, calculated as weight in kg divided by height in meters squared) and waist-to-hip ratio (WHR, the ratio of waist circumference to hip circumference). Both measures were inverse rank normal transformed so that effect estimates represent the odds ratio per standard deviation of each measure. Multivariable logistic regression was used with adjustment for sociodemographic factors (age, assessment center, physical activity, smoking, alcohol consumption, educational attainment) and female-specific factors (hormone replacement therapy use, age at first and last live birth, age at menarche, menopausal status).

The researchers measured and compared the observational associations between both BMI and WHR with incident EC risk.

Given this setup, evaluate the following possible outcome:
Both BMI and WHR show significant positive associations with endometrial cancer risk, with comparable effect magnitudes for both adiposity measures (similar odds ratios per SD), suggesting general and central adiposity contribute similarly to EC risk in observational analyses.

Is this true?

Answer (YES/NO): NO